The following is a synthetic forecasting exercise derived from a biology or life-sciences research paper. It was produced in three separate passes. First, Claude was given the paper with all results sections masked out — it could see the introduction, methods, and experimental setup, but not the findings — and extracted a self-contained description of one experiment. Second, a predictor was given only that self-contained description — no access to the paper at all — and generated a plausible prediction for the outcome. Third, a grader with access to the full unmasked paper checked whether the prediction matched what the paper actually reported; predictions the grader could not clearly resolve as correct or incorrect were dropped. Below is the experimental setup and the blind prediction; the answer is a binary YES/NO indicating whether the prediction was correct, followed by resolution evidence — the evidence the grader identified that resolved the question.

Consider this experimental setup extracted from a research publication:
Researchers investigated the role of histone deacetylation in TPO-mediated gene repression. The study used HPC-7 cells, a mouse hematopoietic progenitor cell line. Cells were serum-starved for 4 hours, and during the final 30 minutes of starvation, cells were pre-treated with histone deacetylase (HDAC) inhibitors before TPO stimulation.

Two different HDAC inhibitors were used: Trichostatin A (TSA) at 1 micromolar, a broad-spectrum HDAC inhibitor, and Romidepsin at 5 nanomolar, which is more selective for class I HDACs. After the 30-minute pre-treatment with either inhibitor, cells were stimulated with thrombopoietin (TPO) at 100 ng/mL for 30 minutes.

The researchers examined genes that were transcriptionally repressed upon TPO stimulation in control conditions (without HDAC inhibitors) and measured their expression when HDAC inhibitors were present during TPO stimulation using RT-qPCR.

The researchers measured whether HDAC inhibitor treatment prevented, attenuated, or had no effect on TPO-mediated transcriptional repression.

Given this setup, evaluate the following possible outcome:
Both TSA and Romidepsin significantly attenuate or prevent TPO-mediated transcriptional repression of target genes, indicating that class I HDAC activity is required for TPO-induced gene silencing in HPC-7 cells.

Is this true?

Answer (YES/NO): YES